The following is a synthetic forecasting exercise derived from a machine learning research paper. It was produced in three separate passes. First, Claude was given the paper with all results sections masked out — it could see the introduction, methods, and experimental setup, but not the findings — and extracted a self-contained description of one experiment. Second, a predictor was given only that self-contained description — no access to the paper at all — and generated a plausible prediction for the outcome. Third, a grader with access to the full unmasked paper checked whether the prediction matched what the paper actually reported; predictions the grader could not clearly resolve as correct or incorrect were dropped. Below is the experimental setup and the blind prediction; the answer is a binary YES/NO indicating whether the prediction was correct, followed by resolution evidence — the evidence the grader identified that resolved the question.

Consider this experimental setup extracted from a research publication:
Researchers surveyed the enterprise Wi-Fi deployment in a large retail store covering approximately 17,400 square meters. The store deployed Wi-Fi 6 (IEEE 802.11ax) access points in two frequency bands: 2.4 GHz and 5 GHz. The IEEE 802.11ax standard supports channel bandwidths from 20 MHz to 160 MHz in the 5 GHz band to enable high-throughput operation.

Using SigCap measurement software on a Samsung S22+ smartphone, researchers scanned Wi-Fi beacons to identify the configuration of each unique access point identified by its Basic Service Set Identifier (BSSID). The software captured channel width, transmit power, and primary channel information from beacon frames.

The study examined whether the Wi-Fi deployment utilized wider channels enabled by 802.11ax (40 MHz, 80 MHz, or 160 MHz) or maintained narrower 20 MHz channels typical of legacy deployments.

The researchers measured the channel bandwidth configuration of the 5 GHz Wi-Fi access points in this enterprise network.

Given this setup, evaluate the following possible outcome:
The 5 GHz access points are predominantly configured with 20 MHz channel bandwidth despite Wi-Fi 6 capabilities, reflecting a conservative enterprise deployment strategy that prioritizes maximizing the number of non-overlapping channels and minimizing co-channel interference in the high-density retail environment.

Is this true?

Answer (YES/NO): YES